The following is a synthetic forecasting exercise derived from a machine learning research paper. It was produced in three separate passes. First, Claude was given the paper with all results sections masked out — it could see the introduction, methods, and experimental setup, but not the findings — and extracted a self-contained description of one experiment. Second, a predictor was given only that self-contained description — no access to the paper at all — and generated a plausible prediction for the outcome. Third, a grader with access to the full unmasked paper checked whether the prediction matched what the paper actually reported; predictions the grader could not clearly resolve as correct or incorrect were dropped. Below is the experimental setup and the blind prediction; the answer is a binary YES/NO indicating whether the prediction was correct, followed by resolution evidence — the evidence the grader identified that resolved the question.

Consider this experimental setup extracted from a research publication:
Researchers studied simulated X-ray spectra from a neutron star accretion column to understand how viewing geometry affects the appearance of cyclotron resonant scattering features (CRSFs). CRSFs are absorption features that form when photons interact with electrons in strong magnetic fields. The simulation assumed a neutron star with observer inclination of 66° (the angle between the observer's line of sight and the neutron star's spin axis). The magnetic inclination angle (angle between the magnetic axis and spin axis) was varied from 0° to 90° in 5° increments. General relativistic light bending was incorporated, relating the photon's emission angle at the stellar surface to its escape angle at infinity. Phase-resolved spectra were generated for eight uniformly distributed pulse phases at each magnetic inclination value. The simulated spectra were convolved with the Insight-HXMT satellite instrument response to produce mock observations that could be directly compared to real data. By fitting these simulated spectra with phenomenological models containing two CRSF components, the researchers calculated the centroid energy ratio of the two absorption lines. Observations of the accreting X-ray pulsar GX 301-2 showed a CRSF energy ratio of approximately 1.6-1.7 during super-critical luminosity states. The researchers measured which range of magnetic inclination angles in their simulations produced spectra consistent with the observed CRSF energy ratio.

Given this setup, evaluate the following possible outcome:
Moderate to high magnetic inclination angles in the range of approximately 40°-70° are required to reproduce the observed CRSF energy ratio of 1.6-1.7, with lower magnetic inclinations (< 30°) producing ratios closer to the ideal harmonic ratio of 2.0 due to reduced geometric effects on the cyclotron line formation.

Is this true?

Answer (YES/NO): NO